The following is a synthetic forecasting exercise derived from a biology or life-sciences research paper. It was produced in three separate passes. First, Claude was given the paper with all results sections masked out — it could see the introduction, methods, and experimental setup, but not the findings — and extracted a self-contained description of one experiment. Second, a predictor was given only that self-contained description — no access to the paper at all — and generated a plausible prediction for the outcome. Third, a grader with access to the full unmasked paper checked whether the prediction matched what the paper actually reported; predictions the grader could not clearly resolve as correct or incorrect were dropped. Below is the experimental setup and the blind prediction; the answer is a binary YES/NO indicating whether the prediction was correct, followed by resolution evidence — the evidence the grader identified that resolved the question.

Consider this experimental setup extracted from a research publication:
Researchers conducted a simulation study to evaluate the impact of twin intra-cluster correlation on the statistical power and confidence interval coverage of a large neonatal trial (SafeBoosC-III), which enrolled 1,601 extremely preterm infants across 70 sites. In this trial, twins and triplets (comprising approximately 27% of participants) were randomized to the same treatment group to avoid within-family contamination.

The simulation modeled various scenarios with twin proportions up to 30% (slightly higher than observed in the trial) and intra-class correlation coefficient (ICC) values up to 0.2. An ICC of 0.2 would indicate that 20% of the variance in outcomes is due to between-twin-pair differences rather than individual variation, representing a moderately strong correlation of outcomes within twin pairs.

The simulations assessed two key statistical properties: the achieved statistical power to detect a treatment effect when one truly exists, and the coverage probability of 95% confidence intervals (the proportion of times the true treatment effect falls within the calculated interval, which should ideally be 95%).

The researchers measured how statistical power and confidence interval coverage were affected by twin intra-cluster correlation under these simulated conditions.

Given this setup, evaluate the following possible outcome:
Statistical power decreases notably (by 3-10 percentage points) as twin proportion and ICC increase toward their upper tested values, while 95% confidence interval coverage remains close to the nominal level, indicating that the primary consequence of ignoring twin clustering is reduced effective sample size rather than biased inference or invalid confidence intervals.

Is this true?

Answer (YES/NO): NO